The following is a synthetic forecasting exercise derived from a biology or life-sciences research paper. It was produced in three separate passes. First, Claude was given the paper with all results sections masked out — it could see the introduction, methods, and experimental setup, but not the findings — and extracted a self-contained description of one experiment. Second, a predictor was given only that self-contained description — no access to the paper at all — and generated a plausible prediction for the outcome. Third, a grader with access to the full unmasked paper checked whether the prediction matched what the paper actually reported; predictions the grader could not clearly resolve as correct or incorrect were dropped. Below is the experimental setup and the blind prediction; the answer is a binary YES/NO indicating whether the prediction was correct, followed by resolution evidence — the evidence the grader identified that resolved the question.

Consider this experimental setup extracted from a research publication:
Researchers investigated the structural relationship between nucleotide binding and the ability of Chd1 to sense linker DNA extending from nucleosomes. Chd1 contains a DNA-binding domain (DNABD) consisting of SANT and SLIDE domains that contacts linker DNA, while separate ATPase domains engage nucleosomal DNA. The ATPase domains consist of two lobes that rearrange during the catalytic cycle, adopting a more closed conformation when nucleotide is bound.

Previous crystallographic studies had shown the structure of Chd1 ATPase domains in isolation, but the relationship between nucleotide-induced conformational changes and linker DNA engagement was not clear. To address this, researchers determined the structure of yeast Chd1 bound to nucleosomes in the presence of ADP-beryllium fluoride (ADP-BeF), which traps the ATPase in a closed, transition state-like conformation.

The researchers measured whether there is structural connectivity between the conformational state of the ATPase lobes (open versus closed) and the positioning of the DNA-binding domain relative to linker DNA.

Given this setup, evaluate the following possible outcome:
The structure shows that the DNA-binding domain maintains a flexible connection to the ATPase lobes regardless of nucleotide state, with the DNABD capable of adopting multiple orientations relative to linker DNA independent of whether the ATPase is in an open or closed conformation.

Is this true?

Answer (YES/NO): NO